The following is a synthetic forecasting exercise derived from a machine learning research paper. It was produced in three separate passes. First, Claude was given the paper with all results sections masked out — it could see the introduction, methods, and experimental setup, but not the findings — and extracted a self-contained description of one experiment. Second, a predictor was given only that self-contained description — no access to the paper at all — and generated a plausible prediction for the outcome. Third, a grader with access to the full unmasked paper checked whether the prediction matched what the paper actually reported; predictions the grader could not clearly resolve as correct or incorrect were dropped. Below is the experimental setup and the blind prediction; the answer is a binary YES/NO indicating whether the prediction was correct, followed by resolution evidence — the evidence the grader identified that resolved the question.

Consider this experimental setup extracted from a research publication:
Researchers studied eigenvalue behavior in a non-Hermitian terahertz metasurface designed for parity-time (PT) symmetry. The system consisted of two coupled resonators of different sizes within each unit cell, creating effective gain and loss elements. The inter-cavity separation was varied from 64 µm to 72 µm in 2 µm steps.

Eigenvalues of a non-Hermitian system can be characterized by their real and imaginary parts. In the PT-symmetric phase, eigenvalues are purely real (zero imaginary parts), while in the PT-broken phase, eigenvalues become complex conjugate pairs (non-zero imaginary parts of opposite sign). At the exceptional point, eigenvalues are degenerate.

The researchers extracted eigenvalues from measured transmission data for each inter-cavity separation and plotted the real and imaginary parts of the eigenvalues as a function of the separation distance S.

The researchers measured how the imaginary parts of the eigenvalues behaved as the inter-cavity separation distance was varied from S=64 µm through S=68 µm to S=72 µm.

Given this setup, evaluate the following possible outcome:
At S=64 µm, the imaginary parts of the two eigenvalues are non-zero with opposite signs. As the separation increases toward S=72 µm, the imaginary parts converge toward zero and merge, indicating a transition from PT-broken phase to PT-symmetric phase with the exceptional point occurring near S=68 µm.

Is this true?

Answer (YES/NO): NO